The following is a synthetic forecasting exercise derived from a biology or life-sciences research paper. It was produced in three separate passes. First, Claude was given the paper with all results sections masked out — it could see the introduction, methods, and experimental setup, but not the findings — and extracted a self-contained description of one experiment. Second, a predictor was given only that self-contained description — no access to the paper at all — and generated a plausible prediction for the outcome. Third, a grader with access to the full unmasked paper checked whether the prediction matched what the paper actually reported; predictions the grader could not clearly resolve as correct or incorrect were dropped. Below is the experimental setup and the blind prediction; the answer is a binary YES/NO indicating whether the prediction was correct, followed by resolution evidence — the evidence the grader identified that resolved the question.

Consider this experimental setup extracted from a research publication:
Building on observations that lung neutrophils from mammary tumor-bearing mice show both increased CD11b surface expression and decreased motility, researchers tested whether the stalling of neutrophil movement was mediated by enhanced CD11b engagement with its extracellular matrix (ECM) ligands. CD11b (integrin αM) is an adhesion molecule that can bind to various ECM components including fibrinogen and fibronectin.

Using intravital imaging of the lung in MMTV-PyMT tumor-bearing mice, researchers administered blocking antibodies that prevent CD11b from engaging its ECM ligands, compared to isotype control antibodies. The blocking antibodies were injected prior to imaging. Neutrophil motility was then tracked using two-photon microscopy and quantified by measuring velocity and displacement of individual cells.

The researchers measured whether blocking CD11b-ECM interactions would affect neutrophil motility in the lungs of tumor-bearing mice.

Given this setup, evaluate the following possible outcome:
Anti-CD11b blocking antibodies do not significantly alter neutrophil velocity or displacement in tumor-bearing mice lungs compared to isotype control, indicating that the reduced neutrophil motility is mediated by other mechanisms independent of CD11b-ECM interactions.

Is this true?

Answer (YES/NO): NO